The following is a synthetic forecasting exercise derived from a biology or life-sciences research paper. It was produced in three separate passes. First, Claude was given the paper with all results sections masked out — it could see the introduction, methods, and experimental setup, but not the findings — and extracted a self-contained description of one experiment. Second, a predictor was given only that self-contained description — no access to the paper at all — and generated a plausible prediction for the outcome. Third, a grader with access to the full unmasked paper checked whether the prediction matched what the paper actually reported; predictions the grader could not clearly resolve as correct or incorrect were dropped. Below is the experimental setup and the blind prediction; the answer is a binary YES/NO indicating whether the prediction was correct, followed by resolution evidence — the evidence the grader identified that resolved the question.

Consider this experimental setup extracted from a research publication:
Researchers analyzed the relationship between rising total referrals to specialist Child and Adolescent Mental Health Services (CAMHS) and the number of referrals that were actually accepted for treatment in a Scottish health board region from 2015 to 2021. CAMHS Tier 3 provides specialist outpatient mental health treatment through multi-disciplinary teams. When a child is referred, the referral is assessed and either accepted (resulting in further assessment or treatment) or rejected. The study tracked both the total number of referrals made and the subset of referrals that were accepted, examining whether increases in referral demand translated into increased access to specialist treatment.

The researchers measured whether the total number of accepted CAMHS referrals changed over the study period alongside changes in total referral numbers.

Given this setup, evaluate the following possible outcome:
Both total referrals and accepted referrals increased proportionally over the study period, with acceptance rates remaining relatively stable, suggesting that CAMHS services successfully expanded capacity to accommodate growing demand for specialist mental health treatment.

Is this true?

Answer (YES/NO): NO